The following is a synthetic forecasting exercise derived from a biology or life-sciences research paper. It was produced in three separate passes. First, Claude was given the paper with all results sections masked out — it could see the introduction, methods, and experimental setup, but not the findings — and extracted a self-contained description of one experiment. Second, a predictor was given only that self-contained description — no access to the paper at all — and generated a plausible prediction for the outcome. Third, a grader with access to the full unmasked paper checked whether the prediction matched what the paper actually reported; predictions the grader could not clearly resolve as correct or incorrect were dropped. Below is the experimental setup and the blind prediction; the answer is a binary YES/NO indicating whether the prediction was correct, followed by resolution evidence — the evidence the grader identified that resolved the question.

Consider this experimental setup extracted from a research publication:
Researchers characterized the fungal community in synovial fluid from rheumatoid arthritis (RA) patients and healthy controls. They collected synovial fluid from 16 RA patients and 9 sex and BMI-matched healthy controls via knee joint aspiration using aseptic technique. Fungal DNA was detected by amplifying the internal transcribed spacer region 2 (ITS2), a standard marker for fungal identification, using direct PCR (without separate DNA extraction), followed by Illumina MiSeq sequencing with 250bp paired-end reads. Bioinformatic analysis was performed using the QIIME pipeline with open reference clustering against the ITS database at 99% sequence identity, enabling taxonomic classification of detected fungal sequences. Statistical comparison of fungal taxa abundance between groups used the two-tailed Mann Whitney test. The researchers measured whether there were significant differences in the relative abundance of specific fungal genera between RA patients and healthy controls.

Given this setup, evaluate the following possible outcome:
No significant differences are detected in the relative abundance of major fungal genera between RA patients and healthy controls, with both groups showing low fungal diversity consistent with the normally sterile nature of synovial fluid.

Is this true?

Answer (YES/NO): NO